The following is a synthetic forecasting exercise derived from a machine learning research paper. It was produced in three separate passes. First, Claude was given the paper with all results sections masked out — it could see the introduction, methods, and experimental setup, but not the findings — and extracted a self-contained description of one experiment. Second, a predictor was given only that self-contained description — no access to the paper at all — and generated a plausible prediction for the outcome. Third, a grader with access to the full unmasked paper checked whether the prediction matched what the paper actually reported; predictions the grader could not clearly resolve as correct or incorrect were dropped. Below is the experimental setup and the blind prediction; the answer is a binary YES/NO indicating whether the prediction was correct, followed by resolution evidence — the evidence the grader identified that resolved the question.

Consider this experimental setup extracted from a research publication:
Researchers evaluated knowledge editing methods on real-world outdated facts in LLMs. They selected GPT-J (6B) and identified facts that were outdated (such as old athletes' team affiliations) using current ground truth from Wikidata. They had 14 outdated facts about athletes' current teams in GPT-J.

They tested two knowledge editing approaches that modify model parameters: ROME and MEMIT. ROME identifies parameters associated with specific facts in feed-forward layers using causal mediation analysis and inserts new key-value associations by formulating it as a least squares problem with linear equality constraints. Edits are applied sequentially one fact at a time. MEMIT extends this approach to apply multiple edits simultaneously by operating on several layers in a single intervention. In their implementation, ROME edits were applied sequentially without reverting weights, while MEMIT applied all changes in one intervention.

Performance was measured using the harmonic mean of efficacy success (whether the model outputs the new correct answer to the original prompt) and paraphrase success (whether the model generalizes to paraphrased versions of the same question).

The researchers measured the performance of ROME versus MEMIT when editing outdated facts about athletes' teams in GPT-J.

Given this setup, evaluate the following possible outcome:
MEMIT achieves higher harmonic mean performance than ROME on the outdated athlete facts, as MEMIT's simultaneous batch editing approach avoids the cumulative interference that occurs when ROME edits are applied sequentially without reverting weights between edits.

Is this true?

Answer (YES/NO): YES